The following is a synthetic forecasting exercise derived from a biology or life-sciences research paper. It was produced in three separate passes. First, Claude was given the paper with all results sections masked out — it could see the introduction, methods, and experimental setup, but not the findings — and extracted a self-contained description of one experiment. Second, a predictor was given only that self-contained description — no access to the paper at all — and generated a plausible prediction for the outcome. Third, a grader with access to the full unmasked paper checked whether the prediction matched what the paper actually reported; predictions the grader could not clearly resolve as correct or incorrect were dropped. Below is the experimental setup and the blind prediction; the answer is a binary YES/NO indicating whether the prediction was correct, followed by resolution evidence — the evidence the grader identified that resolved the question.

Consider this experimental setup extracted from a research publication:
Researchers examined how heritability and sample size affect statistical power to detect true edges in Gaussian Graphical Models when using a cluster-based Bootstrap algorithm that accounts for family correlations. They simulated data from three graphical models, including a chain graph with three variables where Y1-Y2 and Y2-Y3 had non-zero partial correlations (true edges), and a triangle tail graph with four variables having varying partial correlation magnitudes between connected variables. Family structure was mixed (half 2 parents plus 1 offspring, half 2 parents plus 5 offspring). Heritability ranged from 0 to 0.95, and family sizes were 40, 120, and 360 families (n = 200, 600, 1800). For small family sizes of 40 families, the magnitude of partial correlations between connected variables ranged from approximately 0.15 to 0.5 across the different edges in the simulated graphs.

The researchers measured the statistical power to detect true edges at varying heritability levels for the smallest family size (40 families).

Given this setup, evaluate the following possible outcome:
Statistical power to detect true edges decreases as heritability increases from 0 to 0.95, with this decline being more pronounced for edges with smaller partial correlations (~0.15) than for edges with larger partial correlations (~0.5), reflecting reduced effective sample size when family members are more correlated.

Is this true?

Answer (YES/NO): YES